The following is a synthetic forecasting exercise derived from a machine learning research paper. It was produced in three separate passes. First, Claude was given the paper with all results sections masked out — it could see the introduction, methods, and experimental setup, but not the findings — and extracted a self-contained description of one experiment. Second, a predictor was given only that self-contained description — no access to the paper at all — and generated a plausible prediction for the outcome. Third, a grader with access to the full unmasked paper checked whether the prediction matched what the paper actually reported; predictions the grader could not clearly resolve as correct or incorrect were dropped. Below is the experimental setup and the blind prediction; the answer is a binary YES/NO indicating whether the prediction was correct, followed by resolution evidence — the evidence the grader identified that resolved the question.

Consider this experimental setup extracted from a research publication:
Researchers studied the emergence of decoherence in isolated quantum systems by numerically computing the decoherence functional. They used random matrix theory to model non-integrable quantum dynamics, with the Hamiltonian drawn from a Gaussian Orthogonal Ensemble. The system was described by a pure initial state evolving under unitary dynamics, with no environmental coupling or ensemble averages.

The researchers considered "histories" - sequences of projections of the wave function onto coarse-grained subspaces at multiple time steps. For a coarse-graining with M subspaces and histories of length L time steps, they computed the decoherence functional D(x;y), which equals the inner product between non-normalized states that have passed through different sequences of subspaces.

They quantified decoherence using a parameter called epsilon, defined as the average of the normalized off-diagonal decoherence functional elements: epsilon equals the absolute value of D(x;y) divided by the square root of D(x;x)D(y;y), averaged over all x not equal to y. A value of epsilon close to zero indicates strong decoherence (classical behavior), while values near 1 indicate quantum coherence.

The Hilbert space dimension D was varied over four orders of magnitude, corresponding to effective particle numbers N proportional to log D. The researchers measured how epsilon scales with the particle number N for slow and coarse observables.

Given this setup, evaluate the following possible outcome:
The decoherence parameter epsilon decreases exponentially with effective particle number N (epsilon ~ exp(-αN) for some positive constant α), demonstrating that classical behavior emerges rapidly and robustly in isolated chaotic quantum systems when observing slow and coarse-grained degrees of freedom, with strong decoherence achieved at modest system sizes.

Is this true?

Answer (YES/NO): YES